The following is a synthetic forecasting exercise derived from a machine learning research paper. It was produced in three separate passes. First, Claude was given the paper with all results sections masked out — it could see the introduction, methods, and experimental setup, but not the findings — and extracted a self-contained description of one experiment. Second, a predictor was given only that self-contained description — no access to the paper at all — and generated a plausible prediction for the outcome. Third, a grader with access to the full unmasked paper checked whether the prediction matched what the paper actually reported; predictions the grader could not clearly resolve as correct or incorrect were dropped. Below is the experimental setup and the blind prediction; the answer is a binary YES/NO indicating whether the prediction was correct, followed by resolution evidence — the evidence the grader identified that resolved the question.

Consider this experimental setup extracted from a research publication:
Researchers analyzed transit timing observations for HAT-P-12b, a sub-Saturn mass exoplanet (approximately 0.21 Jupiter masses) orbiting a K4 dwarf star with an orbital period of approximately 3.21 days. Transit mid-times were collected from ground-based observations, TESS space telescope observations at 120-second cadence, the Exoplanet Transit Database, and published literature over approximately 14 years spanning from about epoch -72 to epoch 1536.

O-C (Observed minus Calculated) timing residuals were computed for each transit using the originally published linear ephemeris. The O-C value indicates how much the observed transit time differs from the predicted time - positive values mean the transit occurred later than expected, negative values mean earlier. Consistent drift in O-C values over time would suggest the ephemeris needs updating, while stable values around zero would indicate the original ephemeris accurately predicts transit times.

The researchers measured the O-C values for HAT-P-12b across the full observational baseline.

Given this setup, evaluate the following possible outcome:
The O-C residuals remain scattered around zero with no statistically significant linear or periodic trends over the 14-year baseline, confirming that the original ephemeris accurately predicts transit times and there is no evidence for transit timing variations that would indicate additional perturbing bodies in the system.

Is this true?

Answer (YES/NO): NO